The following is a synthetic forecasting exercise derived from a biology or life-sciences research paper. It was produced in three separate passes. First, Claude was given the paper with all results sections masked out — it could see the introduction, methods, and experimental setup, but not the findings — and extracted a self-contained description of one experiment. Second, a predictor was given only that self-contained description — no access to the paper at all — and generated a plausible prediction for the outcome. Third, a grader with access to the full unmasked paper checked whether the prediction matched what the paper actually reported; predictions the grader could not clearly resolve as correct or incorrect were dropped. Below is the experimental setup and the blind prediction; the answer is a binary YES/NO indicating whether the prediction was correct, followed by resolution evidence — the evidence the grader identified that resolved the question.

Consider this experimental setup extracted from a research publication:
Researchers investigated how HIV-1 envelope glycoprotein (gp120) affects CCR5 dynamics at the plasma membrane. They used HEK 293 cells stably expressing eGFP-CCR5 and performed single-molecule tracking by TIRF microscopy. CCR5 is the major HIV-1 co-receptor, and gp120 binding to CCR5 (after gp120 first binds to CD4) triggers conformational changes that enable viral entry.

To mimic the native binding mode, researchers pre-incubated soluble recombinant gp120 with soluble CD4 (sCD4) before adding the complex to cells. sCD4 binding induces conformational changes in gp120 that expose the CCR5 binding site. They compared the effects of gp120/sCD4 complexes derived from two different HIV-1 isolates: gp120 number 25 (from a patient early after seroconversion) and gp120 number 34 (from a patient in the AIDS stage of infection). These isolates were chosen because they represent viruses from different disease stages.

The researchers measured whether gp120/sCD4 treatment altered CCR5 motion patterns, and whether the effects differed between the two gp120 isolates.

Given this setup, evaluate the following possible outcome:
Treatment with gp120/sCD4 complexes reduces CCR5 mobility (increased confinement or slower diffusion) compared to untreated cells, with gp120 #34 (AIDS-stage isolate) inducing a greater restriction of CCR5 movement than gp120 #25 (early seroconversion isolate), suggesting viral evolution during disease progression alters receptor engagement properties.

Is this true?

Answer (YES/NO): NO